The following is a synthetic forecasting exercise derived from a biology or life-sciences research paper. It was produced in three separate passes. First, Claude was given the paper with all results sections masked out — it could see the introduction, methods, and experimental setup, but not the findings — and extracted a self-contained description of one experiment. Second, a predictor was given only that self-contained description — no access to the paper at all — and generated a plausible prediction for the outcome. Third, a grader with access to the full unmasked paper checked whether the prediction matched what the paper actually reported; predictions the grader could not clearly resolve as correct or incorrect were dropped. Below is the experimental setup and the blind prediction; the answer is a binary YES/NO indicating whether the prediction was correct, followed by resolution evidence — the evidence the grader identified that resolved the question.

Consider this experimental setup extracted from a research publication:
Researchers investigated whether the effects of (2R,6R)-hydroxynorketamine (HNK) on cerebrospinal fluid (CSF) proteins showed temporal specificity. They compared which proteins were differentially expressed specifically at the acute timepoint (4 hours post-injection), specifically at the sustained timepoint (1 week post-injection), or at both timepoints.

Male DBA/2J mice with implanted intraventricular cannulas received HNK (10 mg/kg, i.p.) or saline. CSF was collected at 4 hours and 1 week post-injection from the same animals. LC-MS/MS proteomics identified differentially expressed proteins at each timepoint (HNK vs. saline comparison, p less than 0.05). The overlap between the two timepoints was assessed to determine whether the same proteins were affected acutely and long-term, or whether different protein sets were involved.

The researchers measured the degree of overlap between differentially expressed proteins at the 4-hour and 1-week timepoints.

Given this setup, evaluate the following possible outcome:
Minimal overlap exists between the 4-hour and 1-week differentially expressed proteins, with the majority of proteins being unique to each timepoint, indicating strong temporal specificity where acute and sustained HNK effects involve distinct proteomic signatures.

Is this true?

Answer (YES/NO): YES